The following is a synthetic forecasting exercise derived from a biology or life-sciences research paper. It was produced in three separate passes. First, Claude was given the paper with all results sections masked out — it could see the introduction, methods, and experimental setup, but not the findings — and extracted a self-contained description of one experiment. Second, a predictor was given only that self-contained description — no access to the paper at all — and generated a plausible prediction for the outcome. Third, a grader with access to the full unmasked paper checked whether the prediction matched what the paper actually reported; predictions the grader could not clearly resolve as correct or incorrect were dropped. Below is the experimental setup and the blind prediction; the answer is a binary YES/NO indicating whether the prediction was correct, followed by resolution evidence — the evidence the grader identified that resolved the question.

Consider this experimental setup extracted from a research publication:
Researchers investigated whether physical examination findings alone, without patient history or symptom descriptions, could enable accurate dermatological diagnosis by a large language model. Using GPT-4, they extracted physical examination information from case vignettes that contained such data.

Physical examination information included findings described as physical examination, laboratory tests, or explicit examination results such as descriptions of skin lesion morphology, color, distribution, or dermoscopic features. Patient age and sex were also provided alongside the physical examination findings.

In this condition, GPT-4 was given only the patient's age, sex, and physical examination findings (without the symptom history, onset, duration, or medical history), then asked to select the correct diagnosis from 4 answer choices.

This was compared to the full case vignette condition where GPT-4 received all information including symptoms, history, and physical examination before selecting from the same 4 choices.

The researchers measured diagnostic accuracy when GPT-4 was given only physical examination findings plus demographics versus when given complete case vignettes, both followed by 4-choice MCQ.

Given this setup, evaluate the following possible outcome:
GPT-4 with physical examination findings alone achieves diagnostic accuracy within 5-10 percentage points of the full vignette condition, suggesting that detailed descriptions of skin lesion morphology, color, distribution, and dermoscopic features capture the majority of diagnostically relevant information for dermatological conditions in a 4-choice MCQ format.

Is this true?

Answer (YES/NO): NO